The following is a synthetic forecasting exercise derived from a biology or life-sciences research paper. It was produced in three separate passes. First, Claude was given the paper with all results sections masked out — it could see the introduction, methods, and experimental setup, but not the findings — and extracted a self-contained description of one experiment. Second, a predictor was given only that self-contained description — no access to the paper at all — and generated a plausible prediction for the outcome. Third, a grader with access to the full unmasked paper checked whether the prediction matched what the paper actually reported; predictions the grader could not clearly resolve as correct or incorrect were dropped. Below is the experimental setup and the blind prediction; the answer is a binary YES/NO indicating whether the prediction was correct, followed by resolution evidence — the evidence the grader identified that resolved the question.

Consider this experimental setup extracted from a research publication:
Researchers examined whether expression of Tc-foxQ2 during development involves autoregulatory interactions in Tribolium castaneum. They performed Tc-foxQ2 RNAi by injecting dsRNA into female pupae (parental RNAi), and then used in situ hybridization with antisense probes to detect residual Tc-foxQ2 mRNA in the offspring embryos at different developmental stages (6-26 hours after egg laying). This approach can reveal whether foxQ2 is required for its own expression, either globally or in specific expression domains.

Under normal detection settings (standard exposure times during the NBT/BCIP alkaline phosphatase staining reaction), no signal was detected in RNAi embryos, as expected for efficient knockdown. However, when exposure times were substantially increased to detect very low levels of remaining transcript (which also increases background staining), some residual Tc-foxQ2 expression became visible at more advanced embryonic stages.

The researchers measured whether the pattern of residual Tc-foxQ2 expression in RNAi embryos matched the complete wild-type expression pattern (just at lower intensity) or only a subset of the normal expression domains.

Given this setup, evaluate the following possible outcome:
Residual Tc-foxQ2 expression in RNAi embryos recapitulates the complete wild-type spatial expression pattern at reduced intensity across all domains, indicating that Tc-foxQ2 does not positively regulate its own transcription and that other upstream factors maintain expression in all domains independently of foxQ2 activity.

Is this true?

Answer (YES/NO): NO